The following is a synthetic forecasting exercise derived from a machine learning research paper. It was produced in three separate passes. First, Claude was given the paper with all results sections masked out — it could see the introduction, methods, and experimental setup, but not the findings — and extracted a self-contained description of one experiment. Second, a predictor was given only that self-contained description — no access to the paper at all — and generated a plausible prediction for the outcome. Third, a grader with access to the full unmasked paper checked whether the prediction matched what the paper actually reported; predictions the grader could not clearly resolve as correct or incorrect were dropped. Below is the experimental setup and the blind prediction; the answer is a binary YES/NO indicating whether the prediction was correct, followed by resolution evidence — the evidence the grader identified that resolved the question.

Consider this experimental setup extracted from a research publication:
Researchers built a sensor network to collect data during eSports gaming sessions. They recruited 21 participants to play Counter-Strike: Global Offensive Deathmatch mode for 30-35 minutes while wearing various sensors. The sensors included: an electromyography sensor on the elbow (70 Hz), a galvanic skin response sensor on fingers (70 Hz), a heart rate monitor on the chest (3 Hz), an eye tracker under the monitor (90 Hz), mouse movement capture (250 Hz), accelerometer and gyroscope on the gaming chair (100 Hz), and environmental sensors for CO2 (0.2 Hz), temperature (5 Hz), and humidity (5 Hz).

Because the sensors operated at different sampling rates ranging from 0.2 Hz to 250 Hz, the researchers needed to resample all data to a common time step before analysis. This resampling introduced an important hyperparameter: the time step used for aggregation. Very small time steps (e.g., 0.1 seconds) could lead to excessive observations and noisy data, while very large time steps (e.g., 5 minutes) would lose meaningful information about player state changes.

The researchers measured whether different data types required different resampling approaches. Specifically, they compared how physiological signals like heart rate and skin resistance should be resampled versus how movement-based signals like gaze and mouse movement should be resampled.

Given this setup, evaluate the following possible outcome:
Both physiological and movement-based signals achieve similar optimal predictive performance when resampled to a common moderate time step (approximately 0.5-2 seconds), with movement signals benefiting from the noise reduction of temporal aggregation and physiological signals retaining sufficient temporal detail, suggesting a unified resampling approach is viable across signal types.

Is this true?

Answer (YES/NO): NO